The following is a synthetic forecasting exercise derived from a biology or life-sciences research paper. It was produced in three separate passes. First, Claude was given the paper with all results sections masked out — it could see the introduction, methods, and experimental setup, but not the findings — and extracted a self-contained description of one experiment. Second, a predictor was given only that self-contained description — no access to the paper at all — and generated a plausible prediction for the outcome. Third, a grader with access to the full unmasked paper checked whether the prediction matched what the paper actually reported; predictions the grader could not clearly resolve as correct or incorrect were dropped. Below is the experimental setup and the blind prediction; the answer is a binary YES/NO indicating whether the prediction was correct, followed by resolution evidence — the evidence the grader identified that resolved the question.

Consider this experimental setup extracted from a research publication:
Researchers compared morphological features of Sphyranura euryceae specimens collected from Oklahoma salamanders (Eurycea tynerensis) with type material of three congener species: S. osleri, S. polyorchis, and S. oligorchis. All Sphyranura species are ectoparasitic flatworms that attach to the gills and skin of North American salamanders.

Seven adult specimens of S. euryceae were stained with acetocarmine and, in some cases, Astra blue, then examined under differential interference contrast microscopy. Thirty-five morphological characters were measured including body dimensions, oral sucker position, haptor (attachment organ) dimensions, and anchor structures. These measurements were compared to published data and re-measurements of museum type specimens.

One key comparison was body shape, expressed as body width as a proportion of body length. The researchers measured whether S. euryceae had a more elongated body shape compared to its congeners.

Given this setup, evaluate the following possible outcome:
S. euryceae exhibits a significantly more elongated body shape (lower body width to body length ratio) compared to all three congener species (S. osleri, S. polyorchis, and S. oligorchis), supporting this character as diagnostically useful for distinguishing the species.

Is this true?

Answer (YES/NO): NO